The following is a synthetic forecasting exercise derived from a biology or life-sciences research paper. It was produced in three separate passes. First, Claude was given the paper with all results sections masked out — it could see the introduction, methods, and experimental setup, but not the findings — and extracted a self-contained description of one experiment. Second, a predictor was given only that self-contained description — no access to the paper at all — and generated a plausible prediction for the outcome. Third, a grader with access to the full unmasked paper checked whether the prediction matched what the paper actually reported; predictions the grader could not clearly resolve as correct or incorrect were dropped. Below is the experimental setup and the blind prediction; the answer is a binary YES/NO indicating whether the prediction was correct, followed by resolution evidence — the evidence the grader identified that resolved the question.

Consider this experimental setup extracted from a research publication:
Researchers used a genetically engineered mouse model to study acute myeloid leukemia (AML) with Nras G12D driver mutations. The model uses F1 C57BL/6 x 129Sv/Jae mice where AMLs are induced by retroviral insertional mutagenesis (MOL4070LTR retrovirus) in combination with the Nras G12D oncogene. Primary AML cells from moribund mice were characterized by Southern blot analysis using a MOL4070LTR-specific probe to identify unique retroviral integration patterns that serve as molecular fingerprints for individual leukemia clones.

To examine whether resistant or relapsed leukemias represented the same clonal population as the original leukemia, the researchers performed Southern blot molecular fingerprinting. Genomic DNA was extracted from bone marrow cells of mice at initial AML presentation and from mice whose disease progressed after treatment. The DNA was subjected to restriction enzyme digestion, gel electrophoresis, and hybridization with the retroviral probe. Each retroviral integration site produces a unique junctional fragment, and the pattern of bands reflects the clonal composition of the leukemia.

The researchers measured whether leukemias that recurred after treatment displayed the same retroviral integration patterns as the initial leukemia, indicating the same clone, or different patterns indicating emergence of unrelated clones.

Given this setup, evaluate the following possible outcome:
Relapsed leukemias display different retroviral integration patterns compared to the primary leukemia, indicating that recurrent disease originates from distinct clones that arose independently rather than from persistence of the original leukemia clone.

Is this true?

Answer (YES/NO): NO